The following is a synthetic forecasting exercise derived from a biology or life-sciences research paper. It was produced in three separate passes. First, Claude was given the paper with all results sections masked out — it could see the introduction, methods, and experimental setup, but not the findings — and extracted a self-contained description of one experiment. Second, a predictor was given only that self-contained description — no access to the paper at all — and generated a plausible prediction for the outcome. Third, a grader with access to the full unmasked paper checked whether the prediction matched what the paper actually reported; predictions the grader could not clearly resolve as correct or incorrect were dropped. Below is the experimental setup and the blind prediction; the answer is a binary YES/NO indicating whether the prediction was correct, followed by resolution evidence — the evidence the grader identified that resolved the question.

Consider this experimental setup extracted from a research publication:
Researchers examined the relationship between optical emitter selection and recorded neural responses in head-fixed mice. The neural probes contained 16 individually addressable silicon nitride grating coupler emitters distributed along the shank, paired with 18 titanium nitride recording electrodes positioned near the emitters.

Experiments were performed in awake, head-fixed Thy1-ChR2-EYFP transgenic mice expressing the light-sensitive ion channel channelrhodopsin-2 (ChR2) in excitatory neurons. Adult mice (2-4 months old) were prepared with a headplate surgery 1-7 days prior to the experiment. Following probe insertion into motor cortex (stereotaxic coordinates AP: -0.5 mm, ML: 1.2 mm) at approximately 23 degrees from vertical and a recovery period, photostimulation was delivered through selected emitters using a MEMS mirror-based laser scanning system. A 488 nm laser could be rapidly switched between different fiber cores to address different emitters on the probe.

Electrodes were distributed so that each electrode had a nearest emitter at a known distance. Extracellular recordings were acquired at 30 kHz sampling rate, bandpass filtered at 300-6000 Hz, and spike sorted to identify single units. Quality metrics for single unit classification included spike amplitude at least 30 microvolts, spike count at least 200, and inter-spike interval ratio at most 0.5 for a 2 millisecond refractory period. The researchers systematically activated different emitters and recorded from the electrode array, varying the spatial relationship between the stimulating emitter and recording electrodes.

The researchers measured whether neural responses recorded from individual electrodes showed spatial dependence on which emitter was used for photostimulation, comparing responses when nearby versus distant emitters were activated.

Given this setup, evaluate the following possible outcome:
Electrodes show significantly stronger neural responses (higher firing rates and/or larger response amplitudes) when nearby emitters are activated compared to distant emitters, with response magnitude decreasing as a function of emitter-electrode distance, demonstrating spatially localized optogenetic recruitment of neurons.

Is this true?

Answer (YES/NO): YES